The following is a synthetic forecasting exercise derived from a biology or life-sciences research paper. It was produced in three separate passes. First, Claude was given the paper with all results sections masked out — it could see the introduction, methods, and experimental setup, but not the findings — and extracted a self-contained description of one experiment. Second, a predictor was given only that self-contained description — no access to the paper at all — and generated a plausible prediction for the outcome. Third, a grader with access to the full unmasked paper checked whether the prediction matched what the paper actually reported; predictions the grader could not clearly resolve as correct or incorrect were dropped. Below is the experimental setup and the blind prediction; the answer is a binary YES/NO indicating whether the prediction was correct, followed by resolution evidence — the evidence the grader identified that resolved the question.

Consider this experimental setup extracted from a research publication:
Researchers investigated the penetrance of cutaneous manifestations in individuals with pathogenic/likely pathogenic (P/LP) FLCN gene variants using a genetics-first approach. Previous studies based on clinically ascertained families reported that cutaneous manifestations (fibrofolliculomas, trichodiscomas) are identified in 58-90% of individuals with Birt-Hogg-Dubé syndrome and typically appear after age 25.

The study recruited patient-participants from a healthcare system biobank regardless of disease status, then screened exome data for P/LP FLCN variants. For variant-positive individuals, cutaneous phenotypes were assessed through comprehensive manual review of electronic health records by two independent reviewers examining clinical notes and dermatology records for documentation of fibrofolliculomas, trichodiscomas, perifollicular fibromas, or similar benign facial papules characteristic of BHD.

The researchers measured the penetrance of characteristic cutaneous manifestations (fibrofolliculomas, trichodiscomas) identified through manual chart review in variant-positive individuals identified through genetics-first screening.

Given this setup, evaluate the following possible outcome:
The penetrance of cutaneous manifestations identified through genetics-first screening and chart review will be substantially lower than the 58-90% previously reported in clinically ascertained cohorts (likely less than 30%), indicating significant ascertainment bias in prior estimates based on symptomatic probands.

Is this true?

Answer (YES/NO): YES